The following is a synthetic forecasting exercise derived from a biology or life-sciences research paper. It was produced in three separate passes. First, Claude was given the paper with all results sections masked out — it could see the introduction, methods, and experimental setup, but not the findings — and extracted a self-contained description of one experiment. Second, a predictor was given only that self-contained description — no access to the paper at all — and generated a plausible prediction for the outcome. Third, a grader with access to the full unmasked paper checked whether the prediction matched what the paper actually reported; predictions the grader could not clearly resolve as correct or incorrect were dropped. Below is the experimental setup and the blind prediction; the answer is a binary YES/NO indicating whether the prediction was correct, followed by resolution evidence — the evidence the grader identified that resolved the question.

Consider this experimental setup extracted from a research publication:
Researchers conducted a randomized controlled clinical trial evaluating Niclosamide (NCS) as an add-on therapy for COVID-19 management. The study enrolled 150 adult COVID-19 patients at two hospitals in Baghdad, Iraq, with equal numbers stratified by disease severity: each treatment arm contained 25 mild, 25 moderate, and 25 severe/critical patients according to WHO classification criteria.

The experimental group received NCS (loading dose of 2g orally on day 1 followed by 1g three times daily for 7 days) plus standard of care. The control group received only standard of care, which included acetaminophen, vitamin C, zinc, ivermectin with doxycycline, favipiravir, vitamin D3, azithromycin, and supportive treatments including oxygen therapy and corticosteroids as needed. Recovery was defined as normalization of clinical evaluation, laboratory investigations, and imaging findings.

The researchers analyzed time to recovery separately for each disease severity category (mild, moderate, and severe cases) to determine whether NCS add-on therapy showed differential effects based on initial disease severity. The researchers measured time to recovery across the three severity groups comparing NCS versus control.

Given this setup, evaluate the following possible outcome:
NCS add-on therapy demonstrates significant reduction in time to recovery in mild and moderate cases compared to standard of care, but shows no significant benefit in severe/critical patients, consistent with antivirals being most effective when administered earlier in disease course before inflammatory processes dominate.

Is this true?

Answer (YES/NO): NO